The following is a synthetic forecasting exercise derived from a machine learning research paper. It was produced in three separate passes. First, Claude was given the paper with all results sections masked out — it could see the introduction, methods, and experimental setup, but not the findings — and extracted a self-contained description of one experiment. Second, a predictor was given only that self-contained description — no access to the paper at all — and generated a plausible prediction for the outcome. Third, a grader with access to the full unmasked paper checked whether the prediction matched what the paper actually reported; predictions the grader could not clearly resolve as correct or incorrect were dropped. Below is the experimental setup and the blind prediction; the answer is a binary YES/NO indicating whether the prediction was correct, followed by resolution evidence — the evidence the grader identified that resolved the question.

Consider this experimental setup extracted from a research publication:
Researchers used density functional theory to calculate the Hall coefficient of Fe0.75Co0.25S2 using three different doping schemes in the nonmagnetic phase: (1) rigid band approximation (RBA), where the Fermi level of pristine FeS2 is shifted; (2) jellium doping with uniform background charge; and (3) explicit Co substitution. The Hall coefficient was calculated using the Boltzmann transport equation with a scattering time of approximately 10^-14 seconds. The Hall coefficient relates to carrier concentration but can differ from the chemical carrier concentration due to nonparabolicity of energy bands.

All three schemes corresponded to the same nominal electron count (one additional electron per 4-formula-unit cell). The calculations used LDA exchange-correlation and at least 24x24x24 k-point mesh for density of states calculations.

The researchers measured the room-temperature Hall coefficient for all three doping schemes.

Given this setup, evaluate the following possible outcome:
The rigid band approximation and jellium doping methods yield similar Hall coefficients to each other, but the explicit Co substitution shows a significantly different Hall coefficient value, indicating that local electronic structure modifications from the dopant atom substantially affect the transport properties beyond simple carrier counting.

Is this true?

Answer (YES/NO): YES